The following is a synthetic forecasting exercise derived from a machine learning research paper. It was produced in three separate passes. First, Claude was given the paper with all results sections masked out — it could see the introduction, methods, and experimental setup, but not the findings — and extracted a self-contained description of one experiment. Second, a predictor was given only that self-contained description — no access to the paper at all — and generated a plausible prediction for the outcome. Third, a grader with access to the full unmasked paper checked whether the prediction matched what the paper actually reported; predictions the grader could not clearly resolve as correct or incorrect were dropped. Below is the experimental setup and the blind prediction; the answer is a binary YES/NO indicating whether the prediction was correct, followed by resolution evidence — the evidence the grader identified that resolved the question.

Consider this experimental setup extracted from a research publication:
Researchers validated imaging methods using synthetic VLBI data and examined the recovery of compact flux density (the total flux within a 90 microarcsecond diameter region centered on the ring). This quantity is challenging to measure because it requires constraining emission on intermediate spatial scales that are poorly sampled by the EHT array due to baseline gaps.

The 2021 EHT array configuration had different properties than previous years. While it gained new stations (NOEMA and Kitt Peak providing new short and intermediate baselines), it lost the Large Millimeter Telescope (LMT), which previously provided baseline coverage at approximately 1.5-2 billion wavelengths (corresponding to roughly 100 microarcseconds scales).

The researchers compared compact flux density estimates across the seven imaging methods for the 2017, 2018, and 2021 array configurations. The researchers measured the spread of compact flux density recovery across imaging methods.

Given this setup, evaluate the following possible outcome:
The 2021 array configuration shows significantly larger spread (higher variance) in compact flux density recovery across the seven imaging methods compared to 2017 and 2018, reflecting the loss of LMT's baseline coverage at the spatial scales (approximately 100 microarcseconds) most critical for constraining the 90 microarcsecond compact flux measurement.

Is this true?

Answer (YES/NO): YES